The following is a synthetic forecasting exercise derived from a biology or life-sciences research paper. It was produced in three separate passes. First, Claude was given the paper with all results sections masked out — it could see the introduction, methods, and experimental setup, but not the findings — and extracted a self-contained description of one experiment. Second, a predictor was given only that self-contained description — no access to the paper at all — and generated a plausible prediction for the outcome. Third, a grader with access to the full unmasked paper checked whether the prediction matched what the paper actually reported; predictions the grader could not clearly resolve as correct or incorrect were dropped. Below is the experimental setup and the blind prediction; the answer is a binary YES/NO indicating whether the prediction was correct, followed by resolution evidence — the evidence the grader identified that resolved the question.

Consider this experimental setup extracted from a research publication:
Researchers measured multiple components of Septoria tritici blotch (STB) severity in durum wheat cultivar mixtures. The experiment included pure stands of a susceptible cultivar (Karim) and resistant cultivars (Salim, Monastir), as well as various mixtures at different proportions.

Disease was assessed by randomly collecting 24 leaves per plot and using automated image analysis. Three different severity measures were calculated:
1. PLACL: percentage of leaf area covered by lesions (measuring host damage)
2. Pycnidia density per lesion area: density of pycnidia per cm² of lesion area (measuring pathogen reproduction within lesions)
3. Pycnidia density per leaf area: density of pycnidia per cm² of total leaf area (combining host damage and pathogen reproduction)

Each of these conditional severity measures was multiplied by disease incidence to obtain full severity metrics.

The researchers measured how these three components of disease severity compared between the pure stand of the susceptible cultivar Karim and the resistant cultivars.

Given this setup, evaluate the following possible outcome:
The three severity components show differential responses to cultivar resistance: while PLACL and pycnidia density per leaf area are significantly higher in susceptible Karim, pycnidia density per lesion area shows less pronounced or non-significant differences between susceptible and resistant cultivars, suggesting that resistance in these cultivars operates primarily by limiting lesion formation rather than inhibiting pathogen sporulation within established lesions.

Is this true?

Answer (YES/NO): NO